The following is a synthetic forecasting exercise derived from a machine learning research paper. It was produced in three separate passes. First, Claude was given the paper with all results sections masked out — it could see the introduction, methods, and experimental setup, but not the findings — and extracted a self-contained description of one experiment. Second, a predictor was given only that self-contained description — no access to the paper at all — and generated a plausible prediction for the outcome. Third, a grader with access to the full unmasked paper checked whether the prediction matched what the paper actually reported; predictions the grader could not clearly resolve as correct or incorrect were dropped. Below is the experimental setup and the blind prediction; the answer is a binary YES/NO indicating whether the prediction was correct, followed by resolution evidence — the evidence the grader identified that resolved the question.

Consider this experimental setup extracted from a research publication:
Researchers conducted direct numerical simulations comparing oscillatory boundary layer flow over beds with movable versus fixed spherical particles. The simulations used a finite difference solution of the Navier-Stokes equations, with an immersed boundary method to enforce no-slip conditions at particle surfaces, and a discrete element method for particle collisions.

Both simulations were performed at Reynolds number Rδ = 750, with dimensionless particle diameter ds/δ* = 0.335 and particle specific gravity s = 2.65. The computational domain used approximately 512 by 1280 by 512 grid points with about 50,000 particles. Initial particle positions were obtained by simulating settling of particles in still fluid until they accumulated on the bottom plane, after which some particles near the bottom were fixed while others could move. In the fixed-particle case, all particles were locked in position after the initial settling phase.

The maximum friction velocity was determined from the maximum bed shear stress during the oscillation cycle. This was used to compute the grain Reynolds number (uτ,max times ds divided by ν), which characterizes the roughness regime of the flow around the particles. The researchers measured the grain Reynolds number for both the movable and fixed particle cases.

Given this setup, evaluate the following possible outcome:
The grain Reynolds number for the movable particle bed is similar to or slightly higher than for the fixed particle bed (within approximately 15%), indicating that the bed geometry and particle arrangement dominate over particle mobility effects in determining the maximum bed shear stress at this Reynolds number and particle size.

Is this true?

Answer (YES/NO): NO